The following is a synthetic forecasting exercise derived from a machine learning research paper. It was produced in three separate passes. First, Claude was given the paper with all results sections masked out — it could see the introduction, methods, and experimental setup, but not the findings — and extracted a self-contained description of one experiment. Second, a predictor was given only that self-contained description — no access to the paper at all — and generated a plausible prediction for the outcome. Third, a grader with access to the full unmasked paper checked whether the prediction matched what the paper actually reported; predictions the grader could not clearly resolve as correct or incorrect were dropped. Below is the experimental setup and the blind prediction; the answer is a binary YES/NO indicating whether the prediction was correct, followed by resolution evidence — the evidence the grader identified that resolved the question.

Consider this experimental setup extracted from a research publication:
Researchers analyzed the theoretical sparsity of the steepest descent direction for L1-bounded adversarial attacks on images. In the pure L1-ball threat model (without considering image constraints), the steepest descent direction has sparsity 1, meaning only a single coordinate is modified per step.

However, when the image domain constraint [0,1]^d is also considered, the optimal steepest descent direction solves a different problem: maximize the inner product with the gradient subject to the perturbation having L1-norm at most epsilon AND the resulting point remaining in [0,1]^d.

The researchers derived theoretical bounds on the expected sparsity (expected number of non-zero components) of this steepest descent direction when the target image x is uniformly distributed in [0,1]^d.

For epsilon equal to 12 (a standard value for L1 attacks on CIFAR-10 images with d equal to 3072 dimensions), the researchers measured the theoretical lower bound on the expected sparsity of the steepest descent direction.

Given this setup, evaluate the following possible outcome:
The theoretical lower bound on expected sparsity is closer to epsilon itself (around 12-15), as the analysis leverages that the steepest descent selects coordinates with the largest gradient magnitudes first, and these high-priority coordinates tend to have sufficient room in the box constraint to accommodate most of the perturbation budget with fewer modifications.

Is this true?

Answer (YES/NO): NO